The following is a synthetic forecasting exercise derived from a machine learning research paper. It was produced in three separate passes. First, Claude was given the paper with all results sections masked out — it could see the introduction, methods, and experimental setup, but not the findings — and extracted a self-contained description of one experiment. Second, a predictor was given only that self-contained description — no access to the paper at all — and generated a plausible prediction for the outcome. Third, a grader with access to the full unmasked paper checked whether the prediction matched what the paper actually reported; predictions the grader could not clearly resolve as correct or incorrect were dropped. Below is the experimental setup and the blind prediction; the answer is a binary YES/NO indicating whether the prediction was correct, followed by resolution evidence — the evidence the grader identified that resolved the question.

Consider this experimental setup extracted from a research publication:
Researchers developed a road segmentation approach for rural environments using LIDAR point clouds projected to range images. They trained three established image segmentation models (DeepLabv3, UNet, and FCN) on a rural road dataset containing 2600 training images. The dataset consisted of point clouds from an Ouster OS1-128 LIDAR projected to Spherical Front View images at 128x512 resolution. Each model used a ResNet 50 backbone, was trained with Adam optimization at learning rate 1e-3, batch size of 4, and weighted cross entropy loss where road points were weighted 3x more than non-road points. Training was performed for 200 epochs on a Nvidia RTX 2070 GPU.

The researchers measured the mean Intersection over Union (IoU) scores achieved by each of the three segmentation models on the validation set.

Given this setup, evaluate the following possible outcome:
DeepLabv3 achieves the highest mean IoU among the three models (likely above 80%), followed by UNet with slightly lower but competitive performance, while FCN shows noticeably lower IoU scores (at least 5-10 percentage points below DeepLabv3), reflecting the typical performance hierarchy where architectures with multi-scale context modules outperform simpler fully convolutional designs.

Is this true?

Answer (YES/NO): NO